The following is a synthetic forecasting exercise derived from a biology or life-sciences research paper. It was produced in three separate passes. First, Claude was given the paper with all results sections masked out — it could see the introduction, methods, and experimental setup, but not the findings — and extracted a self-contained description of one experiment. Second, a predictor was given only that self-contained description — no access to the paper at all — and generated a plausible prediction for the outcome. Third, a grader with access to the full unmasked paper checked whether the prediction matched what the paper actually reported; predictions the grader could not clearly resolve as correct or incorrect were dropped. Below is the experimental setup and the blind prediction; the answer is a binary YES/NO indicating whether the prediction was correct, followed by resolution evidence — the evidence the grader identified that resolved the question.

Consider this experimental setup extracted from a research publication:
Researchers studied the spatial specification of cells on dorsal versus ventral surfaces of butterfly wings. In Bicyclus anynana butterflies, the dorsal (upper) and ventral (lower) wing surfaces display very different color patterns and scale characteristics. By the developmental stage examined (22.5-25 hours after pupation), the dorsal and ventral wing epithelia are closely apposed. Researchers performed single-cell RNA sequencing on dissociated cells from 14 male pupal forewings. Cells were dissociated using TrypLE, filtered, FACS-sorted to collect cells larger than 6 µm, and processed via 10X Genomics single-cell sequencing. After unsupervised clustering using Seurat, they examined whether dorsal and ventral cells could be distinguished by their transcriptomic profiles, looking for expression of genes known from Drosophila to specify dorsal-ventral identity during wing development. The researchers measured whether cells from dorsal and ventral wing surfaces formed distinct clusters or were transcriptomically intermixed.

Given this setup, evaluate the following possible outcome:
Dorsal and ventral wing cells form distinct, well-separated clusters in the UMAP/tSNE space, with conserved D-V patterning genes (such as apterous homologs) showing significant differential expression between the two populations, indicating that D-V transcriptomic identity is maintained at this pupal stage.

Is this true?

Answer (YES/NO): YES